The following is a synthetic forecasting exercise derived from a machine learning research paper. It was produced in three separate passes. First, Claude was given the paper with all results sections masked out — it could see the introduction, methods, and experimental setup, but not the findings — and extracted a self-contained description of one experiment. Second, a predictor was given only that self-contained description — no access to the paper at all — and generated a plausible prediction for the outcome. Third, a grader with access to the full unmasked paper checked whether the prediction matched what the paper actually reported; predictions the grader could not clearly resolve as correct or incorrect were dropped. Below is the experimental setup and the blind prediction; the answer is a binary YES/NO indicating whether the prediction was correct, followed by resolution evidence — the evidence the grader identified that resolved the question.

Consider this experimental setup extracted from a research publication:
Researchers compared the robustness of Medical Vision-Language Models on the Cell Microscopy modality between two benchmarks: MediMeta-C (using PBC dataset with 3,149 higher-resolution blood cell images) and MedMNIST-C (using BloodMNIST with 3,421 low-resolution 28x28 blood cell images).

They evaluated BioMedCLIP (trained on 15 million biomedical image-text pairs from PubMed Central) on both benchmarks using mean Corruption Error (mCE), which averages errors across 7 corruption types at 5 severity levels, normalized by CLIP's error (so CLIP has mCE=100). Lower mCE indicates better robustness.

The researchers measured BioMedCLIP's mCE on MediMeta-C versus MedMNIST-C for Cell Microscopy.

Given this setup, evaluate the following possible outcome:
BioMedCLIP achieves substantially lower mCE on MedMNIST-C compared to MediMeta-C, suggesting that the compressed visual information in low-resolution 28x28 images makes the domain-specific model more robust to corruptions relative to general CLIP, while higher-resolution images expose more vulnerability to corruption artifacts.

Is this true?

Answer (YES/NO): YES